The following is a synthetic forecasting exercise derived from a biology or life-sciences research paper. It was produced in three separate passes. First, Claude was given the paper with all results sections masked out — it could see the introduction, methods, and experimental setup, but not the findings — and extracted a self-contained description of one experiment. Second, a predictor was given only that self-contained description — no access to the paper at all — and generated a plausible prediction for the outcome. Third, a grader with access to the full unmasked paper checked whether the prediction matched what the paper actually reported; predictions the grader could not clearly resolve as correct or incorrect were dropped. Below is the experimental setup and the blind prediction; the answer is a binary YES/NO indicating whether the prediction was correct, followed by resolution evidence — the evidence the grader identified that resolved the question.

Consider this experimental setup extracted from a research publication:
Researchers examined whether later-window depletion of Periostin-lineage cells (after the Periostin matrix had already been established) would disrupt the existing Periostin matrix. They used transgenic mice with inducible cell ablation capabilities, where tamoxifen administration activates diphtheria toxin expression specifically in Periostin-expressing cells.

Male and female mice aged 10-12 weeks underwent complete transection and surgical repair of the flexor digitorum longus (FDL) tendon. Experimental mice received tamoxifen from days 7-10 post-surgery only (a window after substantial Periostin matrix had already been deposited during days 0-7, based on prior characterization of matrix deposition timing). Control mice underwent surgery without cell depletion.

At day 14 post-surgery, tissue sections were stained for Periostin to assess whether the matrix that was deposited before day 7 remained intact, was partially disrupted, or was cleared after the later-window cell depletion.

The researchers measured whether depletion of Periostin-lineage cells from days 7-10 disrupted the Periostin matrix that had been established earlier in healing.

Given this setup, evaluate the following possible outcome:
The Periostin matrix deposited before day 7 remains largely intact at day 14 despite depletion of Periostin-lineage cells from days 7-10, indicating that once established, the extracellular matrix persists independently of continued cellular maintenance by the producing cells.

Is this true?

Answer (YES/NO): YES